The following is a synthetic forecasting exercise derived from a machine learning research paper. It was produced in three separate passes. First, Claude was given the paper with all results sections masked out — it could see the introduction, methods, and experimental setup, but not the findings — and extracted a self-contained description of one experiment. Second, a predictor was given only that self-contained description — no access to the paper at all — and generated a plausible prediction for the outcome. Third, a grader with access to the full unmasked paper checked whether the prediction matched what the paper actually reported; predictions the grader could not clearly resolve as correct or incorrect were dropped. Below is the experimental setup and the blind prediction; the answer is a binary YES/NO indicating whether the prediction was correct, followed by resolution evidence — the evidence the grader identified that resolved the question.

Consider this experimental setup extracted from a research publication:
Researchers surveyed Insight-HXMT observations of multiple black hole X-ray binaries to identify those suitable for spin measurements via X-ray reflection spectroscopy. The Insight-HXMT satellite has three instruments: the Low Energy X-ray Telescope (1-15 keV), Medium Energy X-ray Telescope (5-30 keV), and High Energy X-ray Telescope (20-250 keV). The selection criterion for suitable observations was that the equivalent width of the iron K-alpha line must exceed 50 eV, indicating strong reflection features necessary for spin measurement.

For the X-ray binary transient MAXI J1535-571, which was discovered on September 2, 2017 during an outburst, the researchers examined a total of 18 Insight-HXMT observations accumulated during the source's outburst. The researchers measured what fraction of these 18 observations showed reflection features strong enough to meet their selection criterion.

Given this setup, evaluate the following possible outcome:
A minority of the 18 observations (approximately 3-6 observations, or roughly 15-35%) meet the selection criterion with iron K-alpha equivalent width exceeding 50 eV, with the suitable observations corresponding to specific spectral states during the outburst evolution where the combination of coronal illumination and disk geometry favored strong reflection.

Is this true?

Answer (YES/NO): NO